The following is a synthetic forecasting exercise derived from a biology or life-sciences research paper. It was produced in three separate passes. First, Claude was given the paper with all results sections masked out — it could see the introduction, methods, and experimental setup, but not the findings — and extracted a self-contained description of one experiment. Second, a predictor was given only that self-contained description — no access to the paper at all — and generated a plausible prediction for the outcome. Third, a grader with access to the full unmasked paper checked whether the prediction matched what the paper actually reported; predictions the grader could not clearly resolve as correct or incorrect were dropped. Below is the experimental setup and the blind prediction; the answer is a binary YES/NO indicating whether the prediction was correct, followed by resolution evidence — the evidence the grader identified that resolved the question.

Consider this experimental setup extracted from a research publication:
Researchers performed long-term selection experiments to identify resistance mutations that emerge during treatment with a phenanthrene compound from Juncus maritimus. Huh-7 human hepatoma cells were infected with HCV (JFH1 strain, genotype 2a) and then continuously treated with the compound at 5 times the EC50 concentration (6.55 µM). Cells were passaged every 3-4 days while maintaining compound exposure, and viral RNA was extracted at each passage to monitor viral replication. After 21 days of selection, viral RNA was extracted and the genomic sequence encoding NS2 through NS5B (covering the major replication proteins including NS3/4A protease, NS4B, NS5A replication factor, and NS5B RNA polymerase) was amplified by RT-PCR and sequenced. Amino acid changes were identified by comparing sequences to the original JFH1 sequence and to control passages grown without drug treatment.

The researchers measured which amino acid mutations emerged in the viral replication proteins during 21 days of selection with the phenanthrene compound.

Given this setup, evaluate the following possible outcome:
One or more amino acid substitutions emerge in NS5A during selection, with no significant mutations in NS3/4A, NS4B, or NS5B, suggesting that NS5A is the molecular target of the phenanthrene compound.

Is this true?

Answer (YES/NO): YES